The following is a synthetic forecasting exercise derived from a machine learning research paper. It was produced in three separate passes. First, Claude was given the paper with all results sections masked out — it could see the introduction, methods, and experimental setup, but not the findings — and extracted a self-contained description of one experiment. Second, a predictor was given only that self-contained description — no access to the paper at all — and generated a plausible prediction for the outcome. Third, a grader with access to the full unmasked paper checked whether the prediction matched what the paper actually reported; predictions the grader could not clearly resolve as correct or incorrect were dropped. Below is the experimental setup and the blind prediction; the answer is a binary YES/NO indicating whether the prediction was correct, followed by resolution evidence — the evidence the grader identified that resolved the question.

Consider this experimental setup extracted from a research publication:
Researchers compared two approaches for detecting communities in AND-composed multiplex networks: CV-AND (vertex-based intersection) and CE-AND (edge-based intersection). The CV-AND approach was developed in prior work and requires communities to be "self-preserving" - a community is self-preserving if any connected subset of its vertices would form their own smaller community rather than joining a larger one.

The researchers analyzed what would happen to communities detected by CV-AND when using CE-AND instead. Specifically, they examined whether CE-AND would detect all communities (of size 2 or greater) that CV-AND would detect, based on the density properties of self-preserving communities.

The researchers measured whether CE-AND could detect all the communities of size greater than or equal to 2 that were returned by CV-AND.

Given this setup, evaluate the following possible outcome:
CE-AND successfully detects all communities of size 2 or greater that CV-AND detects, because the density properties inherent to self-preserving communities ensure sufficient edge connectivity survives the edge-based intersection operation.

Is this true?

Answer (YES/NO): YES